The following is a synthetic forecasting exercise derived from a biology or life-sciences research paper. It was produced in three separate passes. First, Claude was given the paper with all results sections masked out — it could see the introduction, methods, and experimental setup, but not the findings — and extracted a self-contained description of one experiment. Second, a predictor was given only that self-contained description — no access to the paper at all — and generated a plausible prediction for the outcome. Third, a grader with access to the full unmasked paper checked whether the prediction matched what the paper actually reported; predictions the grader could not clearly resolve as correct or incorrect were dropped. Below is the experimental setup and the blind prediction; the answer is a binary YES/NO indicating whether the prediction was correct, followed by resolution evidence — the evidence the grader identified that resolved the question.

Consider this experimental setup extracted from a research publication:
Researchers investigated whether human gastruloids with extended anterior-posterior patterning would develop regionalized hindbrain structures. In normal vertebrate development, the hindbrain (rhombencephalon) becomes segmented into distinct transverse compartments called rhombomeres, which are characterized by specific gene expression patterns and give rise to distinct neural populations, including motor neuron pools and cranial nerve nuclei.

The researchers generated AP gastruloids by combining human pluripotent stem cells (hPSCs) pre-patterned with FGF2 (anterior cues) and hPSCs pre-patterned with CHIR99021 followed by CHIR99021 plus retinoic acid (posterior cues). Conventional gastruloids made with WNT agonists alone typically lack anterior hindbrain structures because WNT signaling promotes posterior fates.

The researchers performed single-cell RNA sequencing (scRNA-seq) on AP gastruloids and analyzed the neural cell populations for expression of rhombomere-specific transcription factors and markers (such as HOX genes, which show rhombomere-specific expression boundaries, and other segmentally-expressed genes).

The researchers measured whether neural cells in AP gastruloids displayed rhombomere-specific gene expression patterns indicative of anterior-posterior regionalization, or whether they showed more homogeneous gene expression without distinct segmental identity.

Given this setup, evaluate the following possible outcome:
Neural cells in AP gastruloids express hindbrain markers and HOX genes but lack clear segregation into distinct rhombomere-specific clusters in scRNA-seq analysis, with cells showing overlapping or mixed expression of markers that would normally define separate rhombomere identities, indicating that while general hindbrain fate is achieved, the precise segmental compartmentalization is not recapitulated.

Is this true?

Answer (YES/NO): NO